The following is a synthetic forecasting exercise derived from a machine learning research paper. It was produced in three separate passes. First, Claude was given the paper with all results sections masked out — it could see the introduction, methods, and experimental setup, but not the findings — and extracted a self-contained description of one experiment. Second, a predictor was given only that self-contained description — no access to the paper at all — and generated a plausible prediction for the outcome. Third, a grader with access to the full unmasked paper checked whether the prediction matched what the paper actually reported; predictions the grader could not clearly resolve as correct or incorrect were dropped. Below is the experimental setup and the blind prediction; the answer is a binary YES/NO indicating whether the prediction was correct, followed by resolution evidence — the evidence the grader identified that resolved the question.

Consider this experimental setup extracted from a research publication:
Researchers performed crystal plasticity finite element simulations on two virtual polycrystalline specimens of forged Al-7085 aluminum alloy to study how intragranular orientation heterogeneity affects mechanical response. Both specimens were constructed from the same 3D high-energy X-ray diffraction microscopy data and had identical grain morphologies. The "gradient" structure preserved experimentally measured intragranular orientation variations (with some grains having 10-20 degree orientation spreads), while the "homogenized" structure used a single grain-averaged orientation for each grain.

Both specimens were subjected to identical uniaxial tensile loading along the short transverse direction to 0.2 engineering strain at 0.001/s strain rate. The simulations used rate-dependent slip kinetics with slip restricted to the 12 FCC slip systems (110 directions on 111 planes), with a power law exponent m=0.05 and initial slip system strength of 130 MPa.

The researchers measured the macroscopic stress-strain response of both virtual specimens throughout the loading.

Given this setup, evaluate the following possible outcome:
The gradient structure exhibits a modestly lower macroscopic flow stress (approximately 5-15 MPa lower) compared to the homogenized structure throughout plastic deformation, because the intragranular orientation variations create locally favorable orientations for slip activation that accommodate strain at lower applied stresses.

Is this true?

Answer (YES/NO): NO